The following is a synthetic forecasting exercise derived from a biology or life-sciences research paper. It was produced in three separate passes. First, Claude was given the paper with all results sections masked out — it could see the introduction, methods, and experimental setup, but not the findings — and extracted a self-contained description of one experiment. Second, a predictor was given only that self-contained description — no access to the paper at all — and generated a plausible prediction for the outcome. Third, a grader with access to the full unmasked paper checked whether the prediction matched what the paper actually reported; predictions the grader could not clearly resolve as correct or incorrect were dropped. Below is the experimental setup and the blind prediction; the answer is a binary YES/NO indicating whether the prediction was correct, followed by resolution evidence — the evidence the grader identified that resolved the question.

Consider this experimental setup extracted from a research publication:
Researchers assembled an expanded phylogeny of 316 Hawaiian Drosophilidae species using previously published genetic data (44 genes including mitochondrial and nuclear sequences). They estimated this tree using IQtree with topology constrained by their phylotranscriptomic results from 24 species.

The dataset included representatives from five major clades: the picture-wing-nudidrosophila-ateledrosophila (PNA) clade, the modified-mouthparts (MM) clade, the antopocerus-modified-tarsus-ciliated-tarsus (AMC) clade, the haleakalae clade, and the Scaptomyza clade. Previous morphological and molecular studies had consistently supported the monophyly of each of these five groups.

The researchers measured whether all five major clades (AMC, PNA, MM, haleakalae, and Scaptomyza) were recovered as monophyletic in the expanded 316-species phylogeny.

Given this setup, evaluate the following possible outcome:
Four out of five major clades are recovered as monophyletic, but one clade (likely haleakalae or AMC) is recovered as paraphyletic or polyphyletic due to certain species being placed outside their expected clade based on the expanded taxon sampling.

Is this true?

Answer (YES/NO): NO